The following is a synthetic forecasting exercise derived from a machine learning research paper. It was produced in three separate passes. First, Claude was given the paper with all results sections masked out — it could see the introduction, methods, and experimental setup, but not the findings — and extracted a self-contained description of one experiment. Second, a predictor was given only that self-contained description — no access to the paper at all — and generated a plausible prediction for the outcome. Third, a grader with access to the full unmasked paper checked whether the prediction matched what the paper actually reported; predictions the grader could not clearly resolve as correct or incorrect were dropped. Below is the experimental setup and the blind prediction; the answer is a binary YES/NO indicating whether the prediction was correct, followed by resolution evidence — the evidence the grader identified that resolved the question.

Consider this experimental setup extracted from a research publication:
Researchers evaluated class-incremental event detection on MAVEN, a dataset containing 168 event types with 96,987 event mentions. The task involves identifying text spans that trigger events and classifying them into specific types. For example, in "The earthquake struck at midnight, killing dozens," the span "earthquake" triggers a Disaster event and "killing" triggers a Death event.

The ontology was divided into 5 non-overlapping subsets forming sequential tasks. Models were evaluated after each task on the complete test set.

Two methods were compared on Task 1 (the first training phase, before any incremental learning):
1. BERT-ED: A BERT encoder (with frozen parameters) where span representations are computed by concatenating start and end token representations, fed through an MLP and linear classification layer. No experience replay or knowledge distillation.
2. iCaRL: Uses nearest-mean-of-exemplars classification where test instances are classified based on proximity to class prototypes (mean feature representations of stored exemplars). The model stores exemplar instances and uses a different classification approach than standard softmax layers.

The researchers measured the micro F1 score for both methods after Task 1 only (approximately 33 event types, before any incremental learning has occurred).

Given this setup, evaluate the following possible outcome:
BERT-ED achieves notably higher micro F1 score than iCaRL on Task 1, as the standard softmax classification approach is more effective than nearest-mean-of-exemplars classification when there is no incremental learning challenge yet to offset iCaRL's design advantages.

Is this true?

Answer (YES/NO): YES